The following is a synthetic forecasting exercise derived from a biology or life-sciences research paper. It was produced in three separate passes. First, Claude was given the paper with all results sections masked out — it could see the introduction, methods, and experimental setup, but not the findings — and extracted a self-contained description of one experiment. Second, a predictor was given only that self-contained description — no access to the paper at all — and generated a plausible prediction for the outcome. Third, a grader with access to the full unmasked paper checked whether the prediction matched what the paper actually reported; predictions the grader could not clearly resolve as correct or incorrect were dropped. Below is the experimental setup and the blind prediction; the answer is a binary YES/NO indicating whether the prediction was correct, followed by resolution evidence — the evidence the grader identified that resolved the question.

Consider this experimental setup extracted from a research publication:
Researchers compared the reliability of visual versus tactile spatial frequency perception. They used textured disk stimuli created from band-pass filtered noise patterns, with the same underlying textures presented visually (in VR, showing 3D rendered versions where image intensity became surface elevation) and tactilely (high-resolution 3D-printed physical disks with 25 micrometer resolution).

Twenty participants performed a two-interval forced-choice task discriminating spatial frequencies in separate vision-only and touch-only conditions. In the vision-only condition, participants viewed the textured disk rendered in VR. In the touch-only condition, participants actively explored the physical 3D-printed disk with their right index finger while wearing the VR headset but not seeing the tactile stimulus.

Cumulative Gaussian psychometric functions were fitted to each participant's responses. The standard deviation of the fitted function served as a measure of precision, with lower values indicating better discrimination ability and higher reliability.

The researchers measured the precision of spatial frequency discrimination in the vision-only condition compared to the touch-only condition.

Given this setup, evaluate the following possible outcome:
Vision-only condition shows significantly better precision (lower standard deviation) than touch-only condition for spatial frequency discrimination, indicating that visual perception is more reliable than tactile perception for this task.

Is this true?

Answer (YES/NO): NO